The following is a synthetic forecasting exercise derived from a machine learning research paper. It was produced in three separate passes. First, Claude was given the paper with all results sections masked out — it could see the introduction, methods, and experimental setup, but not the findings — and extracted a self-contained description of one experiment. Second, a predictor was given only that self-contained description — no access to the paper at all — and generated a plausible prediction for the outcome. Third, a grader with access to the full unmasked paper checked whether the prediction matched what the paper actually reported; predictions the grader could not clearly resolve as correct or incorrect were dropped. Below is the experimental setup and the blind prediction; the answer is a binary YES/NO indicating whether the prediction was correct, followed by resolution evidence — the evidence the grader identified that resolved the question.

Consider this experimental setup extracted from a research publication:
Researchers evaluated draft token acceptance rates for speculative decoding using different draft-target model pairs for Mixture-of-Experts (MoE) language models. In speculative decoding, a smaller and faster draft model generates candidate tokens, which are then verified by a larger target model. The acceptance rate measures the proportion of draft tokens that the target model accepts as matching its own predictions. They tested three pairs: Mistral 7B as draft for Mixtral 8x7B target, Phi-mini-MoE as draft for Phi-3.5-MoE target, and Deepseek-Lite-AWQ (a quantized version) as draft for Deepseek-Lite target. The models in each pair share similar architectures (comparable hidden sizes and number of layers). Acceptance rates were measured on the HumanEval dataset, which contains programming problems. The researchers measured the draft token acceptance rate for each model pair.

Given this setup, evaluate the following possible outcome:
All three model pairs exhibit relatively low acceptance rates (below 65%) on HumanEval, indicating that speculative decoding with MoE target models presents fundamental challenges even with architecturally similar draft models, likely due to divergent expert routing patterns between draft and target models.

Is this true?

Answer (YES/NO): NO